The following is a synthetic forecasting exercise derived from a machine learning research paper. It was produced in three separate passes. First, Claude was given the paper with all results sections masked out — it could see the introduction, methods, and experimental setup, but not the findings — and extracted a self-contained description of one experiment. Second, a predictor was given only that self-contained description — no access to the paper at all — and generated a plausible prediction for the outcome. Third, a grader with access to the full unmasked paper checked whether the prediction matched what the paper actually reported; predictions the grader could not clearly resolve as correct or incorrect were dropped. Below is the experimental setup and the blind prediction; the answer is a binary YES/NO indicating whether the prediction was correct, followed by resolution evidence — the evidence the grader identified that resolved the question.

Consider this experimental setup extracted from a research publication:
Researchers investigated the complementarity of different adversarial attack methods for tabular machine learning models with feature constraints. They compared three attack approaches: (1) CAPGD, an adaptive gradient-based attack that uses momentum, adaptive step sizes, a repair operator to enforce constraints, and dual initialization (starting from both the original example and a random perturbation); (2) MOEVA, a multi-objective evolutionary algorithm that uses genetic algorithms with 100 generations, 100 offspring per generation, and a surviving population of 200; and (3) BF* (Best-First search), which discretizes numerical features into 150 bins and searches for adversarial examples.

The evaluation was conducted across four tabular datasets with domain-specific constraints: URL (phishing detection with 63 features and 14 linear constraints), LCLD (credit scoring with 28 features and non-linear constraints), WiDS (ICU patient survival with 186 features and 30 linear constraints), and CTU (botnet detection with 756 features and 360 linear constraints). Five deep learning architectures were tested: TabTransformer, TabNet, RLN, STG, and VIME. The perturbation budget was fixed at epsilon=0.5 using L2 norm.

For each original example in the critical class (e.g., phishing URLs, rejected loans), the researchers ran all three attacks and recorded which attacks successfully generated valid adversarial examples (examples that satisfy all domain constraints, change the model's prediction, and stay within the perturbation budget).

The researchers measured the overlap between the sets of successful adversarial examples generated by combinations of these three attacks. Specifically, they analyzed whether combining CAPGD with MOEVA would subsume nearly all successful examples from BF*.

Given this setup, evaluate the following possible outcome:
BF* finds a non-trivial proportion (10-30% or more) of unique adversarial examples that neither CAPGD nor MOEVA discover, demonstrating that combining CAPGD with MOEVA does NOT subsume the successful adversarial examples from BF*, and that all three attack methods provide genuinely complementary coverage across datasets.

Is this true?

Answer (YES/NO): NO